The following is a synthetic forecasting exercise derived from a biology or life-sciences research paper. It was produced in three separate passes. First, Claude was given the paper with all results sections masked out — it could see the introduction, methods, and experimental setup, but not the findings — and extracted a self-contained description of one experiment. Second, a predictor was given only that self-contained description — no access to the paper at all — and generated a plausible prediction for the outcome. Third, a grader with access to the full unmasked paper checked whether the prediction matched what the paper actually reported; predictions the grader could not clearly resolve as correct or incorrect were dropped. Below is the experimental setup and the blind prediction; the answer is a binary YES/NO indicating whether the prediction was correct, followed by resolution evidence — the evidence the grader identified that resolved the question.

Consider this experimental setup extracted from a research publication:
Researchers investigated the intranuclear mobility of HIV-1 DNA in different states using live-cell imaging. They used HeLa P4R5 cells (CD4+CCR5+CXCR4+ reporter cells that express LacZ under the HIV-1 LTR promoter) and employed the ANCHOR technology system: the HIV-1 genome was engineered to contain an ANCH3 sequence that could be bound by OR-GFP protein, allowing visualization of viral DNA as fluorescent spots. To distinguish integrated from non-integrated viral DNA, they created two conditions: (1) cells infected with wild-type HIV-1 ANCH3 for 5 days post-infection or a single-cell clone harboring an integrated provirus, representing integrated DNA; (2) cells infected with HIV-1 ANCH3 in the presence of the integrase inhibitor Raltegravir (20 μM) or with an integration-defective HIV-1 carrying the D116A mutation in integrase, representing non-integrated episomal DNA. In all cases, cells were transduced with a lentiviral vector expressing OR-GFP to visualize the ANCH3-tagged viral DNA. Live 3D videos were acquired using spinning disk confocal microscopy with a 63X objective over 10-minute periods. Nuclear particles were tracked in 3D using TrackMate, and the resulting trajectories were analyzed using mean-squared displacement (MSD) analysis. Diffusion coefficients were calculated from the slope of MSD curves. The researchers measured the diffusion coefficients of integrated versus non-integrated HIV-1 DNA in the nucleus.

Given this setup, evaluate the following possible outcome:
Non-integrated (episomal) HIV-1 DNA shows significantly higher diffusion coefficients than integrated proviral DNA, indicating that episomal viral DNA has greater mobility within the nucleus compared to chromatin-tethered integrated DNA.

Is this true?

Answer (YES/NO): NO